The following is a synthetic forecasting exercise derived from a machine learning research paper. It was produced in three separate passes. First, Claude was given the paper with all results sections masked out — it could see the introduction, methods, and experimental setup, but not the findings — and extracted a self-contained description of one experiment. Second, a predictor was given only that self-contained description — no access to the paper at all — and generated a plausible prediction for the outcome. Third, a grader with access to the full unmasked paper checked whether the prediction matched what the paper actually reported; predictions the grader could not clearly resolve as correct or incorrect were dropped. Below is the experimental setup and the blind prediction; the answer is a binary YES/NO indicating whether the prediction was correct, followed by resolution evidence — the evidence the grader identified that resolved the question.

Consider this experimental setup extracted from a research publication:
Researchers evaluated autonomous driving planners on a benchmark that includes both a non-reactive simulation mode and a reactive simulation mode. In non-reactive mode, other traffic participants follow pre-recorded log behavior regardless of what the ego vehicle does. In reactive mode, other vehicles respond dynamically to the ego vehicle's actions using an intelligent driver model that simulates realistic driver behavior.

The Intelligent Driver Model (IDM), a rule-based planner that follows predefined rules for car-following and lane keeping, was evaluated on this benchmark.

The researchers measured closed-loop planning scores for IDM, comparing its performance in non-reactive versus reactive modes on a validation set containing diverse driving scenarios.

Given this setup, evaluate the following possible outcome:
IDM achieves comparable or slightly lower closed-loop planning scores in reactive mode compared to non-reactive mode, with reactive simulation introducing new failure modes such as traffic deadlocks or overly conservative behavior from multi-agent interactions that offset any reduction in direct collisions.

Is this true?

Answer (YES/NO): NO